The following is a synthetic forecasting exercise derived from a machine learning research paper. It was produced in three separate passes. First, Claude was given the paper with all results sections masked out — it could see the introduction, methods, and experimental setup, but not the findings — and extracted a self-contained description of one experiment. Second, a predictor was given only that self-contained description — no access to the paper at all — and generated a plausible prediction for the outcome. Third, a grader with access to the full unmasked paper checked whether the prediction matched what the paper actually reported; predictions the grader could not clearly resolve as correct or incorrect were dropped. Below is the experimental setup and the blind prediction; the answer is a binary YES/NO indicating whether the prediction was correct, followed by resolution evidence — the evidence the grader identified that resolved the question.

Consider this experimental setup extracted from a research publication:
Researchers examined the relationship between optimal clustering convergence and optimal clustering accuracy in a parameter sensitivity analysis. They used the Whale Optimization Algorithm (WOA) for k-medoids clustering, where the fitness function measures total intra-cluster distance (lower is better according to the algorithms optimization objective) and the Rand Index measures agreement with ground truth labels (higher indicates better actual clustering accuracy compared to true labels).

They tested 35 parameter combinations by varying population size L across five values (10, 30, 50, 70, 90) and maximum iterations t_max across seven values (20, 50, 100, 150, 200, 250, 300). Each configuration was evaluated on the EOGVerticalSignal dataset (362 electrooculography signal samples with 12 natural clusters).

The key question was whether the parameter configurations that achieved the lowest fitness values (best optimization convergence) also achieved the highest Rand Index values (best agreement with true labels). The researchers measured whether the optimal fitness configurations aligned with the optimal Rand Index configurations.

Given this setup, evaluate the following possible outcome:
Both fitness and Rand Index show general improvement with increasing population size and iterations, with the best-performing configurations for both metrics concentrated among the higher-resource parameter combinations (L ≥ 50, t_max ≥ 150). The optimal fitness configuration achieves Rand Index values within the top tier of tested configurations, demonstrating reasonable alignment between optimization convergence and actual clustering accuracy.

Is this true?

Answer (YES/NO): NO